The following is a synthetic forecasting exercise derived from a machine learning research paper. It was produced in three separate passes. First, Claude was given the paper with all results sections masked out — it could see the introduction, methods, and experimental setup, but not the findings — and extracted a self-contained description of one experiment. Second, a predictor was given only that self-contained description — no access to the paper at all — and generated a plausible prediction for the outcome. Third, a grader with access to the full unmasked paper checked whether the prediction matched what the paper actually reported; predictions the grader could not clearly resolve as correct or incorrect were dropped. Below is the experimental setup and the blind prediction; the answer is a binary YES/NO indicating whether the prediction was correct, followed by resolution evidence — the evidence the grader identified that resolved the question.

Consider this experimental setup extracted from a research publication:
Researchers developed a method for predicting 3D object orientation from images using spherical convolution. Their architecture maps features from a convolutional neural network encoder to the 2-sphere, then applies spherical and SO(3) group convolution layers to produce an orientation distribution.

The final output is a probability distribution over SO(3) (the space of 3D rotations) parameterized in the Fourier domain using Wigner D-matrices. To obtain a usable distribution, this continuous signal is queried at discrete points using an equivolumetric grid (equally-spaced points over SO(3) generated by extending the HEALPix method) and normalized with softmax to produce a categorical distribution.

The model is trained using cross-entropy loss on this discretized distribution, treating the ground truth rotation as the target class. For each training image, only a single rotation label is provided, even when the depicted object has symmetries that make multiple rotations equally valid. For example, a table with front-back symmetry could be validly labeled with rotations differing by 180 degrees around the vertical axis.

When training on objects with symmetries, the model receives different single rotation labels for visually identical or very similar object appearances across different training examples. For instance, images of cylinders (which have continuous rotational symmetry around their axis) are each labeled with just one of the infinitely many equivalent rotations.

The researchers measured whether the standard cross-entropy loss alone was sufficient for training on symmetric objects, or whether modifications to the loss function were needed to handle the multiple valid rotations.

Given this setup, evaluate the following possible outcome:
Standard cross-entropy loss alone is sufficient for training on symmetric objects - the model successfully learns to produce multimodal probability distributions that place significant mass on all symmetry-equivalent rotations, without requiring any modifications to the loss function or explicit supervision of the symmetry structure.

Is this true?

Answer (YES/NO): YES